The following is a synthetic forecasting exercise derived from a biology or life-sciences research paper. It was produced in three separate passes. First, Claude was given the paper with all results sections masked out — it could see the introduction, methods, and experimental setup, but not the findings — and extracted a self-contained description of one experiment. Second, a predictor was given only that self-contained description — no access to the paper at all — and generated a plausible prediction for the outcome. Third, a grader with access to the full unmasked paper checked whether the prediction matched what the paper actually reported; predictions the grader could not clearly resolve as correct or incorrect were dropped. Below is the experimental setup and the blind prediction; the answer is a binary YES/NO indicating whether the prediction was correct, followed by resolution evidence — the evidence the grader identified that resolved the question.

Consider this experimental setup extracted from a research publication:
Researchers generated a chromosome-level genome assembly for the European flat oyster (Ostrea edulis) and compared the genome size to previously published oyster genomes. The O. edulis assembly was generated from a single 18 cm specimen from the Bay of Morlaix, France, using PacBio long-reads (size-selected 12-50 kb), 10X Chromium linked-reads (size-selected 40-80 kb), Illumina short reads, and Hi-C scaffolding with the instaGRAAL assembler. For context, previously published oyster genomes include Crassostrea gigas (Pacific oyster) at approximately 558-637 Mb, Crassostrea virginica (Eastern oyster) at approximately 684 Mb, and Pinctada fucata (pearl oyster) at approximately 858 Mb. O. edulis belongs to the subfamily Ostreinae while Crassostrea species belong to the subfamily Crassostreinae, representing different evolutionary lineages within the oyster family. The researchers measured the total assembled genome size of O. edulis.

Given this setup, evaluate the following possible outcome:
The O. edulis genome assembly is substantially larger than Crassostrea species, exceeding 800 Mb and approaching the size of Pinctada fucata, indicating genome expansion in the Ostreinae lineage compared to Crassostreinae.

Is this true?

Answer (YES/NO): YES